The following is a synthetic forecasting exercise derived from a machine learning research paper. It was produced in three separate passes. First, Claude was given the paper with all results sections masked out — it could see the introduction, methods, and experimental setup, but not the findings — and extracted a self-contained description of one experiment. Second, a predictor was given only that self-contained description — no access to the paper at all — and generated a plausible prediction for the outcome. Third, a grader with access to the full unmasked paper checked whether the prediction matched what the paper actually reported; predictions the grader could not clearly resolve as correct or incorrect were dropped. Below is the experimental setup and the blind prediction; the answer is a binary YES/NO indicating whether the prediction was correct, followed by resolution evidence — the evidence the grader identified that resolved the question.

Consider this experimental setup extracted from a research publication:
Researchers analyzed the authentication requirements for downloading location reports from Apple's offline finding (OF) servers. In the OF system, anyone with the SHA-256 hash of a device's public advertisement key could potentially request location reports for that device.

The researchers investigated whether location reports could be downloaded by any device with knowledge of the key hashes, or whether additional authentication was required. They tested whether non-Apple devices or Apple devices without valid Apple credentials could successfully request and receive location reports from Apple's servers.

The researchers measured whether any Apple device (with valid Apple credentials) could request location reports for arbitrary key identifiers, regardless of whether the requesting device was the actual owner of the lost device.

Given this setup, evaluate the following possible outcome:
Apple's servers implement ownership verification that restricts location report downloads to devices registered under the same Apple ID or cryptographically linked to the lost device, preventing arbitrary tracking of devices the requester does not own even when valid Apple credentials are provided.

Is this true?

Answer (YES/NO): NO